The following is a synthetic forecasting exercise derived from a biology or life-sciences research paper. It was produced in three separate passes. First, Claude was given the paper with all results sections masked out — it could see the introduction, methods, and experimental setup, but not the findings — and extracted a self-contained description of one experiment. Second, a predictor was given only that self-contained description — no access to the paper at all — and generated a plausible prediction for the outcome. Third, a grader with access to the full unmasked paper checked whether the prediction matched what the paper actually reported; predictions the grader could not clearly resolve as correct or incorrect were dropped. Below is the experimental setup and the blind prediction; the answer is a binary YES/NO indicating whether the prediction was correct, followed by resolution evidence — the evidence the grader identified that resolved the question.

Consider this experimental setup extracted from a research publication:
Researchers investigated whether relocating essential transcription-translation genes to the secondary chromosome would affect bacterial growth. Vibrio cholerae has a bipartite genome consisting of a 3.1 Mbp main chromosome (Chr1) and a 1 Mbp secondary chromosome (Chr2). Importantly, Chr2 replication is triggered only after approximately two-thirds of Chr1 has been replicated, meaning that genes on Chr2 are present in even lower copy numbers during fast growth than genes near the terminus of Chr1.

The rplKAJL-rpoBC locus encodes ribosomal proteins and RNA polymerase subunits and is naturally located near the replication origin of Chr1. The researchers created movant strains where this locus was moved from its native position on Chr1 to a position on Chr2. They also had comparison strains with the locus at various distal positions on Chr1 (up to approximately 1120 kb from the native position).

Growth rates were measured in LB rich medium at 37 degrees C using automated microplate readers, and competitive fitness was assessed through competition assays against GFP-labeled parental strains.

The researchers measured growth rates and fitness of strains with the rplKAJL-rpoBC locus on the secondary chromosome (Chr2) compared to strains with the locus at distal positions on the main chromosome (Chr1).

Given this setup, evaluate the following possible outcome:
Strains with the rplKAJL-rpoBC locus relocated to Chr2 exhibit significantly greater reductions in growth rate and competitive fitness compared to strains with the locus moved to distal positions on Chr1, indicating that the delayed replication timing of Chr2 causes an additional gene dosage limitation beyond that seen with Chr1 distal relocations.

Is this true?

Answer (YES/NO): NO